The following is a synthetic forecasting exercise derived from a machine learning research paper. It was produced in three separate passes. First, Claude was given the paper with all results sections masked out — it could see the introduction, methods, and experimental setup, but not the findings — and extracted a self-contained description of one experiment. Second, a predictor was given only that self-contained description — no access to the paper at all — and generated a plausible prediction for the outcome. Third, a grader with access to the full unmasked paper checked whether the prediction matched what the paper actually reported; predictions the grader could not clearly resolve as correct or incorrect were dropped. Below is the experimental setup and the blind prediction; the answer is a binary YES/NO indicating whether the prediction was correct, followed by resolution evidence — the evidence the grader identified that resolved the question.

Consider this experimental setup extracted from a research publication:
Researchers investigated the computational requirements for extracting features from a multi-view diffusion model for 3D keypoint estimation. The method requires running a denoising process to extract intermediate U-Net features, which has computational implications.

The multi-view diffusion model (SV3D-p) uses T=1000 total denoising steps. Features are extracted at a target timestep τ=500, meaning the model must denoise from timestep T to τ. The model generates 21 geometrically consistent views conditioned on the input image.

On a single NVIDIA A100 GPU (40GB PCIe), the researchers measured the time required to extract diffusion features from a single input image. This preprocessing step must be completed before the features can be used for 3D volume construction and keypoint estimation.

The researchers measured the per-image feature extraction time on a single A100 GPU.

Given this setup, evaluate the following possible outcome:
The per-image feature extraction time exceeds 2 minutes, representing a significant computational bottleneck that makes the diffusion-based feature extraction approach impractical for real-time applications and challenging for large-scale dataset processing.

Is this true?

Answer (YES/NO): NO